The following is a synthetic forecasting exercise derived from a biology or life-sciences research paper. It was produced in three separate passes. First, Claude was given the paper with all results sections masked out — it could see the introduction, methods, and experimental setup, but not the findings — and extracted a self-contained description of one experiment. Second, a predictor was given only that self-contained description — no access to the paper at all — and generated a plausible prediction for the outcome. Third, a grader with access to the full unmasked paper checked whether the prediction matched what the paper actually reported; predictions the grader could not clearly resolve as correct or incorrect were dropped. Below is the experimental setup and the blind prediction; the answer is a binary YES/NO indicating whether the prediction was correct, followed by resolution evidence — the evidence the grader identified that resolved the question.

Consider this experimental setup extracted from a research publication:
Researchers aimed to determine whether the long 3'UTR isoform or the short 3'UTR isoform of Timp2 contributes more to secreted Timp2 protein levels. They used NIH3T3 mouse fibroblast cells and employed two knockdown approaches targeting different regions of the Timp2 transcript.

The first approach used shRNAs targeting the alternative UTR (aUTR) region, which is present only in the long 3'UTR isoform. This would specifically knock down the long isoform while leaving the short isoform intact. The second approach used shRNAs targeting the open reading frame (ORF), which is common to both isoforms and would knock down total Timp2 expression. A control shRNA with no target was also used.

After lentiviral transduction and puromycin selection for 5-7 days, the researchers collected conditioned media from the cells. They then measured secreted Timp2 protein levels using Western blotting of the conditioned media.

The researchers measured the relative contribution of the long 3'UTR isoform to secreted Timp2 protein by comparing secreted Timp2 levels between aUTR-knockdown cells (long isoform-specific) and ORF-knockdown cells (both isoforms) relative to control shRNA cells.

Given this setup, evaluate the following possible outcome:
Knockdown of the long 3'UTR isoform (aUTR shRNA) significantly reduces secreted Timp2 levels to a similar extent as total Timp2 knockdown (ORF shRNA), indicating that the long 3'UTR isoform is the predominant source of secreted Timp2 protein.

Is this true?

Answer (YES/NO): YES